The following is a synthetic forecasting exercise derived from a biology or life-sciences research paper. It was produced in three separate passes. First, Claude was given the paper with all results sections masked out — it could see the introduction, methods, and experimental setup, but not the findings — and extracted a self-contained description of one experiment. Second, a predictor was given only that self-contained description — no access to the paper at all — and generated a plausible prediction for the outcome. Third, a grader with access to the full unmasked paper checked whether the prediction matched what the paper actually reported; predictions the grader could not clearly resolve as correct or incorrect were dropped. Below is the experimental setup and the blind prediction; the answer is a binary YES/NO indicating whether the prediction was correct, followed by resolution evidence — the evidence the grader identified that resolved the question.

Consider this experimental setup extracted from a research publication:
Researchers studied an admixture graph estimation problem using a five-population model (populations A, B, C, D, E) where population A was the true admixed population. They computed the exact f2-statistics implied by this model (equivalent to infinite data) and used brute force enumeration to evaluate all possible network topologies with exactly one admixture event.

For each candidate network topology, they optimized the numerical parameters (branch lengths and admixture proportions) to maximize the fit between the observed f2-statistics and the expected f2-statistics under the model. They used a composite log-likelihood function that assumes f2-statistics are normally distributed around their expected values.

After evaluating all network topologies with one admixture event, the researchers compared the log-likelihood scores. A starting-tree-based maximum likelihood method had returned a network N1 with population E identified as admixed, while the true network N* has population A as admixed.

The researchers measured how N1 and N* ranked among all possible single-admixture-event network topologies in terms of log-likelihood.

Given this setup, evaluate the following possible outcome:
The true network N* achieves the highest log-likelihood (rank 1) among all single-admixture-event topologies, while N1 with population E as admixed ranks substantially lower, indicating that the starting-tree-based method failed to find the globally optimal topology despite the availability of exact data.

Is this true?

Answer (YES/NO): NO